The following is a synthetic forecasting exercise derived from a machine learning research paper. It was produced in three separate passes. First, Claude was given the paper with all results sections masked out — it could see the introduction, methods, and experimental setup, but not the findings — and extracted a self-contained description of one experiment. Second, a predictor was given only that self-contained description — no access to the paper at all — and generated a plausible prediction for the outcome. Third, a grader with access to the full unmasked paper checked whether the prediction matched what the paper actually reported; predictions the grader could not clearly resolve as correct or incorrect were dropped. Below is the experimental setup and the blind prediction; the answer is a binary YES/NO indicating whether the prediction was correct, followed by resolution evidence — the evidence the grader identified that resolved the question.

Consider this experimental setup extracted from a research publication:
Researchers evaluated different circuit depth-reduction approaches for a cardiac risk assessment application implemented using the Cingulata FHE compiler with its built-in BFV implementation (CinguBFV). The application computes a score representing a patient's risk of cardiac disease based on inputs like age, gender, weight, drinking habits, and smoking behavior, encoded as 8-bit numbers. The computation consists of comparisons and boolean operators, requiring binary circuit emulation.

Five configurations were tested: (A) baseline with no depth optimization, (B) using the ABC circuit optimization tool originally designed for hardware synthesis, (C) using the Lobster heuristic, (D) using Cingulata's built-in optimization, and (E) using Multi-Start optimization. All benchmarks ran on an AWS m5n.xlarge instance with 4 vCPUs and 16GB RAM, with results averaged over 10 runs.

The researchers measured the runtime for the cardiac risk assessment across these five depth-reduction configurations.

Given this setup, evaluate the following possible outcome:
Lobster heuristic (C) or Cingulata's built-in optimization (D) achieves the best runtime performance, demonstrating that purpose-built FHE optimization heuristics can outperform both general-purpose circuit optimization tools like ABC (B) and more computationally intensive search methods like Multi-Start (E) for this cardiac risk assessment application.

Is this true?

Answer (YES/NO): NO